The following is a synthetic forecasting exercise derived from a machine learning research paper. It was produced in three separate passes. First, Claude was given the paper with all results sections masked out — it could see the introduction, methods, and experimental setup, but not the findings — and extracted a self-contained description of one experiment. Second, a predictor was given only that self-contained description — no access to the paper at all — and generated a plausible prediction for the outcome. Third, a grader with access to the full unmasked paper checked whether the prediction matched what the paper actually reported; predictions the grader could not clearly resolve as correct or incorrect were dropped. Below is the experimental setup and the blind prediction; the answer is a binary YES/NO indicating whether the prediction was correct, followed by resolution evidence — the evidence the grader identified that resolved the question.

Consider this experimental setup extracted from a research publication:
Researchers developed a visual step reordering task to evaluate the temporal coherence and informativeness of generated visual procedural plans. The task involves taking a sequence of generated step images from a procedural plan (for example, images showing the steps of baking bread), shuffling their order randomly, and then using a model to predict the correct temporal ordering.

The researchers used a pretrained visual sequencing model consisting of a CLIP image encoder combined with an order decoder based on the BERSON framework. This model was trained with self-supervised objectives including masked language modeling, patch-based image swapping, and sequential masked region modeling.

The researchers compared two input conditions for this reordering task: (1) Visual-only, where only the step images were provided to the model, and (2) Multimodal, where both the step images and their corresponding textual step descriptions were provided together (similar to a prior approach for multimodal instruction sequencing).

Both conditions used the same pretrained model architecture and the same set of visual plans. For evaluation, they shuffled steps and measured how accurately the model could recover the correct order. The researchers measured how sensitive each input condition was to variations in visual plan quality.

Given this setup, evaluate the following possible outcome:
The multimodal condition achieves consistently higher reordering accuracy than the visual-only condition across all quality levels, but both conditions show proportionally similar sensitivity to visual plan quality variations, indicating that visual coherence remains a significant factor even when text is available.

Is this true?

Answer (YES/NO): NO